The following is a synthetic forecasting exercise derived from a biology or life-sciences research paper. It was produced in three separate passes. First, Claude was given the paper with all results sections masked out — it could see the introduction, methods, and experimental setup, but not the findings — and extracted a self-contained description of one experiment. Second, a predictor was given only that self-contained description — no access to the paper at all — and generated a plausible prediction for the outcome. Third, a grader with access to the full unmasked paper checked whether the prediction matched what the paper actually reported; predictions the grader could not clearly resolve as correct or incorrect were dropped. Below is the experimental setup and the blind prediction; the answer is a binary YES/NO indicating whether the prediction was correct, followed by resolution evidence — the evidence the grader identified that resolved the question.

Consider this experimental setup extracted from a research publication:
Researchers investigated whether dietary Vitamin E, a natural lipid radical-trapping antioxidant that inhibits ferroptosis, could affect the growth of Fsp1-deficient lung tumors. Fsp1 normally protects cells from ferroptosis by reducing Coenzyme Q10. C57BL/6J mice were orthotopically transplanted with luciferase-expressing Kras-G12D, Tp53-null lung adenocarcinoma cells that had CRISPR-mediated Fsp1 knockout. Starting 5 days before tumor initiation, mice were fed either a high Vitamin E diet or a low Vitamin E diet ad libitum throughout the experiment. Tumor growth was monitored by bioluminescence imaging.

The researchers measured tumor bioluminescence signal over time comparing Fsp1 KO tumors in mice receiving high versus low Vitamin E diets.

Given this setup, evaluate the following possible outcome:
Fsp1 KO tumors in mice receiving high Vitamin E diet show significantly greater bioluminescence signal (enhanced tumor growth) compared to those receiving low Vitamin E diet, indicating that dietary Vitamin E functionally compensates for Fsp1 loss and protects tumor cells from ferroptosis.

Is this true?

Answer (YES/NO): YES